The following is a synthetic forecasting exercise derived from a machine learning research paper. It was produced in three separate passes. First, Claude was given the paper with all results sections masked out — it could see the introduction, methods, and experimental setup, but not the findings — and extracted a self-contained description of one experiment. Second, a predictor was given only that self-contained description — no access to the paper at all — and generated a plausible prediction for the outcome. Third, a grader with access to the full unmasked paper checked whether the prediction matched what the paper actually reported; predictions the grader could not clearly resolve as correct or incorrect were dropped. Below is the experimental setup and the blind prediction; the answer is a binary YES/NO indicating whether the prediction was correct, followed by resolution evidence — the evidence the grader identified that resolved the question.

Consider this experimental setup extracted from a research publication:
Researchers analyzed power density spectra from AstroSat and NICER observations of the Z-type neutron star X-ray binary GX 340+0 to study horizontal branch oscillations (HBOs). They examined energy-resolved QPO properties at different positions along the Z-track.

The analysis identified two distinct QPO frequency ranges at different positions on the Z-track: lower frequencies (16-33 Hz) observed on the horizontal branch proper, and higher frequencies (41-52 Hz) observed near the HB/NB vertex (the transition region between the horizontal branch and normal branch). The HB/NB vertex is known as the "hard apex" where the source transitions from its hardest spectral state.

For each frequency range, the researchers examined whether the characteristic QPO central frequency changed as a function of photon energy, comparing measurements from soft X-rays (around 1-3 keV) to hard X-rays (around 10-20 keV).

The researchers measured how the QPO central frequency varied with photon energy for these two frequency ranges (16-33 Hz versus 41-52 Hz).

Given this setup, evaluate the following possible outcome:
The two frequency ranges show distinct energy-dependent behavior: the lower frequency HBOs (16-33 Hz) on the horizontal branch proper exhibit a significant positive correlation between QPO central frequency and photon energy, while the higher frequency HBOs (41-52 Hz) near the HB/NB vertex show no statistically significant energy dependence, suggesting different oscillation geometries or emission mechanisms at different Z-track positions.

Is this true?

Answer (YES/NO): NO